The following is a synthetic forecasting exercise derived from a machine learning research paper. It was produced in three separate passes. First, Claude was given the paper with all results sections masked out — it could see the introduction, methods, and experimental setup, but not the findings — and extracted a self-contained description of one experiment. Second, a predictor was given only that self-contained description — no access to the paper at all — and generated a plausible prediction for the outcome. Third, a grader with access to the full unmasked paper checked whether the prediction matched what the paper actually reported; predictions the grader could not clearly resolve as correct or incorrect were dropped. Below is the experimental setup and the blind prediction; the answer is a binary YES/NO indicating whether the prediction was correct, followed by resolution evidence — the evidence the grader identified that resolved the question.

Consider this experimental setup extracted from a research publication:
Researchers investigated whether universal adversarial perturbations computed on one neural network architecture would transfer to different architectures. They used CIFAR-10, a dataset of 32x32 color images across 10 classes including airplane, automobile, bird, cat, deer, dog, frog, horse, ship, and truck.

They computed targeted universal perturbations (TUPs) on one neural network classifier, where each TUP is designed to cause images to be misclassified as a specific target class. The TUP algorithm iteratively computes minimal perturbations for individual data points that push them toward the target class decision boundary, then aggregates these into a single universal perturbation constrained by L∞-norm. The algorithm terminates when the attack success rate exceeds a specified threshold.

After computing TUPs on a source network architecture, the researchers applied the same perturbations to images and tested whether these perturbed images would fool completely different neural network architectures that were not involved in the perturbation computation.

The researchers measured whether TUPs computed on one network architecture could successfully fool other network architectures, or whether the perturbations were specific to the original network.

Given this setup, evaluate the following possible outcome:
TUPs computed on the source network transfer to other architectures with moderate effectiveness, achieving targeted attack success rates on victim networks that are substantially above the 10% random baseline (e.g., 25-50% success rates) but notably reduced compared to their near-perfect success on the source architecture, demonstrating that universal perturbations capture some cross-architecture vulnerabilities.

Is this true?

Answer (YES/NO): YES